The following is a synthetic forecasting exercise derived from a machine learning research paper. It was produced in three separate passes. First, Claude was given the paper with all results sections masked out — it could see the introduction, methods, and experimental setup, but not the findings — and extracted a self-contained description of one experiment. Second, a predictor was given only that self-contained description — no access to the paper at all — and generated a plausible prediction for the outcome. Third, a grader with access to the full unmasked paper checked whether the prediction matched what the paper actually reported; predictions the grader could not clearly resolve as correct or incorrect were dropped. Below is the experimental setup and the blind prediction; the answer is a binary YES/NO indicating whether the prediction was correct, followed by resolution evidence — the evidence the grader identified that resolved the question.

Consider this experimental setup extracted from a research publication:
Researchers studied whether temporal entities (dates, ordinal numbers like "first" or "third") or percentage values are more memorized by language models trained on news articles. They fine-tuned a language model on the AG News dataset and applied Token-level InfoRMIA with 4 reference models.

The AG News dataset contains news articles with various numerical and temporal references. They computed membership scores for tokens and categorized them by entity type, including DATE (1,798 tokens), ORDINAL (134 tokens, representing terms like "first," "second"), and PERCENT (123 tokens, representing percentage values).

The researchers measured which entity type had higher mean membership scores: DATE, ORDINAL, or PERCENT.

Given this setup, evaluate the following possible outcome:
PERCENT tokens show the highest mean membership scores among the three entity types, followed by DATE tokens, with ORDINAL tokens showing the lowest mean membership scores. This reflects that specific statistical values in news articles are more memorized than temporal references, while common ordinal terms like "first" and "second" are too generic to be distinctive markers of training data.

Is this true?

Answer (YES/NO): NO